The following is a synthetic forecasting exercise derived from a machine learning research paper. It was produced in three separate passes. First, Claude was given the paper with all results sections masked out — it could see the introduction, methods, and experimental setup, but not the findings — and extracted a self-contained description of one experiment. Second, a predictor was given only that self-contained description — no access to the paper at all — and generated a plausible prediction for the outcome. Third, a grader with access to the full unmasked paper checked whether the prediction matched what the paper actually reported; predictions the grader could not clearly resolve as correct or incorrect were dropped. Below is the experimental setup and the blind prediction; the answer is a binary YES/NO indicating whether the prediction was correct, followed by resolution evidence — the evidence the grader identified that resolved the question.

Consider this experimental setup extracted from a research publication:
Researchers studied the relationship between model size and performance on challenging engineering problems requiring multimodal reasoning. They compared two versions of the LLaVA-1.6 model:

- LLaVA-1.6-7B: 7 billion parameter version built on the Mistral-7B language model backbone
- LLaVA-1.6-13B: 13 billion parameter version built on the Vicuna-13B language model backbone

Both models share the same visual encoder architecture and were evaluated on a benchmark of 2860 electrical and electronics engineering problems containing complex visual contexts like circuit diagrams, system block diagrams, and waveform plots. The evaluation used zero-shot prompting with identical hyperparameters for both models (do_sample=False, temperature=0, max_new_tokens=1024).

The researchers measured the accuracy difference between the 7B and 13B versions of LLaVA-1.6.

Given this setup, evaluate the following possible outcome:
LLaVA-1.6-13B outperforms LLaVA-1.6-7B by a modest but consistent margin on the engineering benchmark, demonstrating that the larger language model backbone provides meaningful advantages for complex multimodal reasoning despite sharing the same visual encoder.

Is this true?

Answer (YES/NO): NO